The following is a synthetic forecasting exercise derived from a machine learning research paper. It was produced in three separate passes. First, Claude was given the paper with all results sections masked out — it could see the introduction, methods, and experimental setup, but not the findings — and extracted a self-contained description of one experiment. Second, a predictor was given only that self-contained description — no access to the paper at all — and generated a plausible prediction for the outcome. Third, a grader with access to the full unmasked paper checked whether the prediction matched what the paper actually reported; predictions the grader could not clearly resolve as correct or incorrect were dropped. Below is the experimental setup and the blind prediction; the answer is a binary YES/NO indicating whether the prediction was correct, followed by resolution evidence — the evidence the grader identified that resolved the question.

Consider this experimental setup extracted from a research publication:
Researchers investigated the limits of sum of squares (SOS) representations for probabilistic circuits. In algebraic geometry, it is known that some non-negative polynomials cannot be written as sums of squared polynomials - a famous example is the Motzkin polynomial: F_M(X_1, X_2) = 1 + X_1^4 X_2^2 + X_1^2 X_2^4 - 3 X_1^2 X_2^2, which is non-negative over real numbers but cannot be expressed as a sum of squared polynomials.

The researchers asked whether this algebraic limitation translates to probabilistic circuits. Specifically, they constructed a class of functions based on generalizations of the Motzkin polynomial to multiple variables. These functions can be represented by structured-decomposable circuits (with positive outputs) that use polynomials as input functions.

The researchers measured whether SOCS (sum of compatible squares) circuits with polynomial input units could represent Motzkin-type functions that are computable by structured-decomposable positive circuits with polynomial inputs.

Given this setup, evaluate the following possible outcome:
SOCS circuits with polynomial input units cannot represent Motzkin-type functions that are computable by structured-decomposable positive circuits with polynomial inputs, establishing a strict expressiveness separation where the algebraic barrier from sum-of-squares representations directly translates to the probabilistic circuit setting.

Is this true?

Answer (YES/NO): YES